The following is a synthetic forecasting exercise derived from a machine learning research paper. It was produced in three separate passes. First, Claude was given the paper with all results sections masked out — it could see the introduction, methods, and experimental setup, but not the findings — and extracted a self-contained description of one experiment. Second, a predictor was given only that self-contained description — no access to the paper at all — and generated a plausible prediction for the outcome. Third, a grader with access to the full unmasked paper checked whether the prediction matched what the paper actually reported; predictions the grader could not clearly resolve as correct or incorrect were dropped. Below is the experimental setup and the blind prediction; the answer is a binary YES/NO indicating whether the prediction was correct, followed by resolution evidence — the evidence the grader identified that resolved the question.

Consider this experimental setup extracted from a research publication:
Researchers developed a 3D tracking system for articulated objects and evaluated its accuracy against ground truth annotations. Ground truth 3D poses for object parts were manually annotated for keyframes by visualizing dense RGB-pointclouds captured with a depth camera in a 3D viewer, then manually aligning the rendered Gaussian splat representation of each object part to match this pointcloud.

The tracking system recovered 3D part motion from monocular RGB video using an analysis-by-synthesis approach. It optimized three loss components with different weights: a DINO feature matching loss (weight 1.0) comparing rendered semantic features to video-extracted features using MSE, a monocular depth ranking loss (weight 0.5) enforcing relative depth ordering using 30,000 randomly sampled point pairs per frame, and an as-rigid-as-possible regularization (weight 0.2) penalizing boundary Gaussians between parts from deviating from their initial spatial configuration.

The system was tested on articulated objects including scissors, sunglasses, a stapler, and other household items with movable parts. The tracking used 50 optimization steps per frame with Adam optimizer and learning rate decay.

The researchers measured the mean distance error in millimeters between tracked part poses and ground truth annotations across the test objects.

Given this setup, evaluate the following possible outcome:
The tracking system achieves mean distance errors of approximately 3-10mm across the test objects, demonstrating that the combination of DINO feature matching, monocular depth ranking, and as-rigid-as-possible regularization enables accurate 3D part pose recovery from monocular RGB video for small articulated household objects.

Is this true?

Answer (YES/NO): YES